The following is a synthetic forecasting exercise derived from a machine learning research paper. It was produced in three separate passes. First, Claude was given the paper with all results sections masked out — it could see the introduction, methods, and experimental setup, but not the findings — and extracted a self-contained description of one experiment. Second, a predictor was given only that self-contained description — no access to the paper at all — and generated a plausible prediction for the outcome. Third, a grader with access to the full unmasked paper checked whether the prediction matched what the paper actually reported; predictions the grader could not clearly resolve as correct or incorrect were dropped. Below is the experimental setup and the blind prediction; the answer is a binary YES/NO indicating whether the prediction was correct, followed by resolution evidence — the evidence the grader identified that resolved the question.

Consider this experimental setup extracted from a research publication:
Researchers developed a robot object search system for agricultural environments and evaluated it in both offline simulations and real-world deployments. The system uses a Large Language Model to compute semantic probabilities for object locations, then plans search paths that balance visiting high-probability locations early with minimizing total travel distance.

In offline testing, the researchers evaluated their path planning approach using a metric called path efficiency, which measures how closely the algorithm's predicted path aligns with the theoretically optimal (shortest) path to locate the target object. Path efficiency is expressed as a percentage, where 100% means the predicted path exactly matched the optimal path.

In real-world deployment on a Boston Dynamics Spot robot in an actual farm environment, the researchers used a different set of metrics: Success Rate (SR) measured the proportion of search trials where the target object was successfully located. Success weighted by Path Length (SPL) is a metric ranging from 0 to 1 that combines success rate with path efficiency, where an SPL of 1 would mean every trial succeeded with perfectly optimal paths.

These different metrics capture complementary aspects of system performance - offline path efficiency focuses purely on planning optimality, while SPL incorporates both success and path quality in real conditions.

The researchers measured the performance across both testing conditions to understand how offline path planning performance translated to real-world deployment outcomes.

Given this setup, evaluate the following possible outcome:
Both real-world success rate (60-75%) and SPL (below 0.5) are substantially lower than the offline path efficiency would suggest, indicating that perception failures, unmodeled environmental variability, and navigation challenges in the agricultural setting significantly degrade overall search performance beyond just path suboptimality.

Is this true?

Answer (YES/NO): NO